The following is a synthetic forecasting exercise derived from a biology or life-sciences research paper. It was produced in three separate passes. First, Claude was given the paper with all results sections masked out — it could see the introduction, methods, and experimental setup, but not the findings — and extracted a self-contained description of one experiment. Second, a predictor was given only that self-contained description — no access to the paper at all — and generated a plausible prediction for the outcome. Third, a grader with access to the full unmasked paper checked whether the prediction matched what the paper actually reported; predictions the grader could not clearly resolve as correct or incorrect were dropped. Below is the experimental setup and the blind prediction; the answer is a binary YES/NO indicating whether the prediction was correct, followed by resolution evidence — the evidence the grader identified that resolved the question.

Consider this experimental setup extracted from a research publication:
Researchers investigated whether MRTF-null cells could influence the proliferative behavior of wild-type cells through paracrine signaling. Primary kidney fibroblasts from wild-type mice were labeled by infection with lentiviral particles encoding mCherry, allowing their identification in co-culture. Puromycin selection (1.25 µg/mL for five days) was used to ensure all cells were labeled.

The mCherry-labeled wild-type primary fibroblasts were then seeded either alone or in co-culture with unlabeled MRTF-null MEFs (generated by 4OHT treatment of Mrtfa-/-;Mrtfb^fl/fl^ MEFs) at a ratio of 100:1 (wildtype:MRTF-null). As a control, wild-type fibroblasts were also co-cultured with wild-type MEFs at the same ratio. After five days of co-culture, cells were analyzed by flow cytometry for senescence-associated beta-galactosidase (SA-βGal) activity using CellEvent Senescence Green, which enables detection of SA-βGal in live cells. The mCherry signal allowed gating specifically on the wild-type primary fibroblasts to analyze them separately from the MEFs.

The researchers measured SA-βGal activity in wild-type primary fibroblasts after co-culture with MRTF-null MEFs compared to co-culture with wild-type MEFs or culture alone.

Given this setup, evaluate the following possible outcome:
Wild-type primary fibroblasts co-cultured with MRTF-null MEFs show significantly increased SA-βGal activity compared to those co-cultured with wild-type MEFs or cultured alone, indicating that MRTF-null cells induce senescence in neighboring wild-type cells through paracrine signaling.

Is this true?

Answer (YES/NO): YES